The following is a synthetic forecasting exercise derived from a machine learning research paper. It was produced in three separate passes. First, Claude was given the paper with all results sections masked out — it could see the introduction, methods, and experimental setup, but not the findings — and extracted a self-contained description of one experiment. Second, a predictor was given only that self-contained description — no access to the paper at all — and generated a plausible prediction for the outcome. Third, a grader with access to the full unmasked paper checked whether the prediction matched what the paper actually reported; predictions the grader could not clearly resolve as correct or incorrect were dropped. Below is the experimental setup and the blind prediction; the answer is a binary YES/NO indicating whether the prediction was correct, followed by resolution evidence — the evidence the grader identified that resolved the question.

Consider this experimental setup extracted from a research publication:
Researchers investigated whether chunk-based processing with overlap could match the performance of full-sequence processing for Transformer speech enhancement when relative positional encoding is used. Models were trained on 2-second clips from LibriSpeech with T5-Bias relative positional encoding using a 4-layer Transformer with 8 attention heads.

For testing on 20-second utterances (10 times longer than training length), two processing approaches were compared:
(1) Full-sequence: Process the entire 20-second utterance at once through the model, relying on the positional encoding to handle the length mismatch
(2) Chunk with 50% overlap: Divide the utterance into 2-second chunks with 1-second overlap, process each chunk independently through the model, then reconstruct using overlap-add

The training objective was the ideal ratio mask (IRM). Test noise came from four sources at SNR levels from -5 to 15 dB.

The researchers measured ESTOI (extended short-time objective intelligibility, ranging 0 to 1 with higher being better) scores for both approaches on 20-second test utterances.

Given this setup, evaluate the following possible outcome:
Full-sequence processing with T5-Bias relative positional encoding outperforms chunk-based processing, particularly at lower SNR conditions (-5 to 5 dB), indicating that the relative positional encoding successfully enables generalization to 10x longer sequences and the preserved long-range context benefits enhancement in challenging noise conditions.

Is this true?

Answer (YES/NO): NO